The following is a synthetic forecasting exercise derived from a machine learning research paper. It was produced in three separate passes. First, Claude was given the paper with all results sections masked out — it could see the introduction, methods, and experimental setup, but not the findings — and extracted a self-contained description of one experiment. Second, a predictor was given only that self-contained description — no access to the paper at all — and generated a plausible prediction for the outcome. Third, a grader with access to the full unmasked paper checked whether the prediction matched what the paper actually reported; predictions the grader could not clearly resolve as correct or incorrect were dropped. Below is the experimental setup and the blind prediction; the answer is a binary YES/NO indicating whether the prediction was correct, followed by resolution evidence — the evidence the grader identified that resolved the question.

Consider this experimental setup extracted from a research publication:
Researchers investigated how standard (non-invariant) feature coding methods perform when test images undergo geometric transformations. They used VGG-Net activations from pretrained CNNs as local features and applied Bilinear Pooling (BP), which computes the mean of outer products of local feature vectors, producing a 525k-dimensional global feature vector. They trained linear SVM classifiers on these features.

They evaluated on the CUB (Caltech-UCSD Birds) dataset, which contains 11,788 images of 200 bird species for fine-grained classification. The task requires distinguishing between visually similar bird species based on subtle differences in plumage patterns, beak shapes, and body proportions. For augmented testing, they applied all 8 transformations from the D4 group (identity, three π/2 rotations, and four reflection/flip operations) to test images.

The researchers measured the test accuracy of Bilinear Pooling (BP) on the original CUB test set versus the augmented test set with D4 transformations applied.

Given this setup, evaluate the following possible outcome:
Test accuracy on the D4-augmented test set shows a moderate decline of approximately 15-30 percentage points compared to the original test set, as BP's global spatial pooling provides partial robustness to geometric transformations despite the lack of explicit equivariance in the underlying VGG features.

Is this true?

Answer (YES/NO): NO